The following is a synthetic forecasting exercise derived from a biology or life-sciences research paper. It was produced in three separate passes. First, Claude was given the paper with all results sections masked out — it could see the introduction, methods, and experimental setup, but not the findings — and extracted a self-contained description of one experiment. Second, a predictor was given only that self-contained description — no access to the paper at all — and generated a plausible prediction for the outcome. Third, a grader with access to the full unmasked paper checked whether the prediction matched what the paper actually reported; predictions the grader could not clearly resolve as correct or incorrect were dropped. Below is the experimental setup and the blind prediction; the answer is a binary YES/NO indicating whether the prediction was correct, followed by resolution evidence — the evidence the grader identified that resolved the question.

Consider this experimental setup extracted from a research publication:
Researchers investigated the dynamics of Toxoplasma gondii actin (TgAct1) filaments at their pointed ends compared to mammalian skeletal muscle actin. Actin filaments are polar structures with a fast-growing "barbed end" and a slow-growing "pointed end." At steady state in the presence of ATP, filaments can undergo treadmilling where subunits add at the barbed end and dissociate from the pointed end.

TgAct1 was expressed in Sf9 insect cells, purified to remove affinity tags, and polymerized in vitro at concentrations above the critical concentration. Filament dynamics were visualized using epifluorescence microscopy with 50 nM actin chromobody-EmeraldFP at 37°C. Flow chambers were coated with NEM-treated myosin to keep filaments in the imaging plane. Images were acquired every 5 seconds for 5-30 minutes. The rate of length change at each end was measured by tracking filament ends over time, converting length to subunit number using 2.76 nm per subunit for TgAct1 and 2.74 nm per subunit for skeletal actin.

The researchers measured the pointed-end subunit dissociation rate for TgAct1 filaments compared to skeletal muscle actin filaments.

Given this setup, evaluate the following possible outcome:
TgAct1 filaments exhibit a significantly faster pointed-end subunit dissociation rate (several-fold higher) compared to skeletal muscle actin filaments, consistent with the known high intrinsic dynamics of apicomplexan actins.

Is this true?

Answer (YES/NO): YES